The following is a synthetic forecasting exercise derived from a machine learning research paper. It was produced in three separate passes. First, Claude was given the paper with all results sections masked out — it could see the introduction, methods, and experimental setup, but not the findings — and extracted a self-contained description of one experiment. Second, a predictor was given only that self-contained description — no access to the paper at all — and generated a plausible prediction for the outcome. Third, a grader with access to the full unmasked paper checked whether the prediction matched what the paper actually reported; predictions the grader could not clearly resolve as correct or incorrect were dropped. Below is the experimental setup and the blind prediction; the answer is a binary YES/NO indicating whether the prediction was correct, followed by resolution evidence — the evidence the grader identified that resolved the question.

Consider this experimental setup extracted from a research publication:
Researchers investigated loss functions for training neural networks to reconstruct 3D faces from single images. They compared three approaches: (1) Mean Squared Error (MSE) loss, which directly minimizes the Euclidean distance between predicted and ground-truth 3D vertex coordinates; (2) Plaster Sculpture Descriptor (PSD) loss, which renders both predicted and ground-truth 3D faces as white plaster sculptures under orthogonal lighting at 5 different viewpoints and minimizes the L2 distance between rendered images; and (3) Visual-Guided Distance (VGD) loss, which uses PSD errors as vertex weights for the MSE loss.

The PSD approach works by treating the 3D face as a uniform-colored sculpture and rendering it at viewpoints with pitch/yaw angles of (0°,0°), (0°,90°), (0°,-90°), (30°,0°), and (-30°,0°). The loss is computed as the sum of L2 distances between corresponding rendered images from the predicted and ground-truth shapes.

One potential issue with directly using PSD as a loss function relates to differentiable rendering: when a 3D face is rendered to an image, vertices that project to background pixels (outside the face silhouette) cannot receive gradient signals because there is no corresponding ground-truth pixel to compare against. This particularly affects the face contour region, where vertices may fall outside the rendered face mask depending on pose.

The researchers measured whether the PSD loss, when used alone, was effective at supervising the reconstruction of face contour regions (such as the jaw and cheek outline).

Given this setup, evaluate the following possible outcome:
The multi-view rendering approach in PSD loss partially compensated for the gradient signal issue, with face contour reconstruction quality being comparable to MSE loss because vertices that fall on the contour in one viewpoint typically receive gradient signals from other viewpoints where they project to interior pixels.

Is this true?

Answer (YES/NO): NO